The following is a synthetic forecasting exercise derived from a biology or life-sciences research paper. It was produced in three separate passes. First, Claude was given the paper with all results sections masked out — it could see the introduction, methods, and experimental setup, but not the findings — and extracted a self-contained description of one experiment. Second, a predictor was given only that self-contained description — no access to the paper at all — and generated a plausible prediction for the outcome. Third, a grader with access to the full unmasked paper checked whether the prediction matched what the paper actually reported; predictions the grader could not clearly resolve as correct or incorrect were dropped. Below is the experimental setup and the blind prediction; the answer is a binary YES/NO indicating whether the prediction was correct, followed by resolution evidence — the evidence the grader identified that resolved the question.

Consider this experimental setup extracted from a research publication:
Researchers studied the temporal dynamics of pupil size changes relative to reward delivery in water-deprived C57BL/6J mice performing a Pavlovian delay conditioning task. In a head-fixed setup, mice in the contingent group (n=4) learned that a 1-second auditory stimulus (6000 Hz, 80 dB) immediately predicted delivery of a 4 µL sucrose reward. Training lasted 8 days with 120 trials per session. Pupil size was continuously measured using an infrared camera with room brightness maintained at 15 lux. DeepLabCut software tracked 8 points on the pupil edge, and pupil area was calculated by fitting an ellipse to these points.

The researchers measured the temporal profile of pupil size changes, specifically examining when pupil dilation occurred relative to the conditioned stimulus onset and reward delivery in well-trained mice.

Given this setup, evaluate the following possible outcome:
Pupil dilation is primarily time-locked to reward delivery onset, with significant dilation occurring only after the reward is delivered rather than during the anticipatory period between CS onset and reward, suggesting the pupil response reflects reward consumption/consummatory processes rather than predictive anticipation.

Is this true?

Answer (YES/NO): NO